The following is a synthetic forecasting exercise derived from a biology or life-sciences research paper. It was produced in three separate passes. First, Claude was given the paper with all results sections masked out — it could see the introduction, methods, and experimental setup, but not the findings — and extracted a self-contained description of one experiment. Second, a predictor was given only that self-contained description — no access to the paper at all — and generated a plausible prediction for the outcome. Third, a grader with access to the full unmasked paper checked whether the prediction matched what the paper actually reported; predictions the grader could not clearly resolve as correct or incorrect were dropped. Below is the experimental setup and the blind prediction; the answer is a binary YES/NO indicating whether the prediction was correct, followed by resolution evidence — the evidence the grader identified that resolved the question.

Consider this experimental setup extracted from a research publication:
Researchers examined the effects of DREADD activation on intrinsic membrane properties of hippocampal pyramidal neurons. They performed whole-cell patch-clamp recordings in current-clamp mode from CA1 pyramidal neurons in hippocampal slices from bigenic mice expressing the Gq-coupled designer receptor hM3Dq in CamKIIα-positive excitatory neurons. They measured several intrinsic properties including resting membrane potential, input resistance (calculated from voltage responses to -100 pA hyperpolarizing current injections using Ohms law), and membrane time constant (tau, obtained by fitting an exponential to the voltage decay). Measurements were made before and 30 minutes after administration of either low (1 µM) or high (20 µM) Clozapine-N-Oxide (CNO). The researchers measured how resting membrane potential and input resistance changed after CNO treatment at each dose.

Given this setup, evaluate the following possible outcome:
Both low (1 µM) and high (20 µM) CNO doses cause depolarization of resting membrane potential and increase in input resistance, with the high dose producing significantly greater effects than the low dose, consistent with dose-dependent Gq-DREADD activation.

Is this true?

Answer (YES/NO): NO